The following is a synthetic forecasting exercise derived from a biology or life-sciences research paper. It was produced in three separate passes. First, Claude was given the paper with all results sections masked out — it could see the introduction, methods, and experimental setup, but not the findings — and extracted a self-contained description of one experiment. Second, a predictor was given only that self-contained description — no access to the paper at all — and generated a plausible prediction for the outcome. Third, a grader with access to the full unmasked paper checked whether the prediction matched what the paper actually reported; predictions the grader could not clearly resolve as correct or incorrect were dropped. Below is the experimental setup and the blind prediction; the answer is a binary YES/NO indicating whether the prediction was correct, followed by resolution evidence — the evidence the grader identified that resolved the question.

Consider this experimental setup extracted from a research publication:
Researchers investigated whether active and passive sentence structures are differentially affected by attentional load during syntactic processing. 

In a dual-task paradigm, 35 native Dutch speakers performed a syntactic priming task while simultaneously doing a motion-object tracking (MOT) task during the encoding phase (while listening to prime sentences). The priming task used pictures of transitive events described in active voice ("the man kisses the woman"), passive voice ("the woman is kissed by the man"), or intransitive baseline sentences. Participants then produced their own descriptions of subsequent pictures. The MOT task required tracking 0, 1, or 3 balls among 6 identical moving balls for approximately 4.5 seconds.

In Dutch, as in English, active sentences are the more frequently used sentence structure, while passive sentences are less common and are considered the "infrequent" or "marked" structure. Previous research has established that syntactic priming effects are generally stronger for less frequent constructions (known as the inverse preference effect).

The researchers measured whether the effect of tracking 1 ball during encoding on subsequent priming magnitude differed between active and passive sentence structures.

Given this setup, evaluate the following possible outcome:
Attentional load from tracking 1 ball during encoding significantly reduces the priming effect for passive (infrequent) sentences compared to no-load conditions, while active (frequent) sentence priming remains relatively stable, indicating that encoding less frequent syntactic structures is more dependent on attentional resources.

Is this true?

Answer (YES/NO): NO